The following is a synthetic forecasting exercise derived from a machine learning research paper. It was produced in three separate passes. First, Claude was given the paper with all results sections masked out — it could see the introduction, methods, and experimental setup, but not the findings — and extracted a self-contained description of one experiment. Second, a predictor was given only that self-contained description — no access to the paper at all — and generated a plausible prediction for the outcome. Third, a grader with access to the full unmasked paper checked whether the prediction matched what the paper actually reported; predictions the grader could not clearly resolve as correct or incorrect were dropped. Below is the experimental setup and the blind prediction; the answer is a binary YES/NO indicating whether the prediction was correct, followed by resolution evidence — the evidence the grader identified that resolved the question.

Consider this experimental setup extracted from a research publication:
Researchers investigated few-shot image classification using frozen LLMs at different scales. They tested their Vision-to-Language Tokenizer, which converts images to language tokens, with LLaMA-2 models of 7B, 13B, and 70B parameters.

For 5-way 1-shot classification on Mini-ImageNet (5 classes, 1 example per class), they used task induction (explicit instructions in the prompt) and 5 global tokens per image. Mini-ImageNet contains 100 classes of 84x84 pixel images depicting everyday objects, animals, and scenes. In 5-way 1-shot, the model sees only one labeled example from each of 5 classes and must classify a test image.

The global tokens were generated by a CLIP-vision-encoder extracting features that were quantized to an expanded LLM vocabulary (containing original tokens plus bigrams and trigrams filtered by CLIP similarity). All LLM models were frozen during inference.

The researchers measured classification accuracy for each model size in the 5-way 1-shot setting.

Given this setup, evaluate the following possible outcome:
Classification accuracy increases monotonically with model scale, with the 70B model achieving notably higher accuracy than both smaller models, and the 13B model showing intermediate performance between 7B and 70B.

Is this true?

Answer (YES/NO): YES